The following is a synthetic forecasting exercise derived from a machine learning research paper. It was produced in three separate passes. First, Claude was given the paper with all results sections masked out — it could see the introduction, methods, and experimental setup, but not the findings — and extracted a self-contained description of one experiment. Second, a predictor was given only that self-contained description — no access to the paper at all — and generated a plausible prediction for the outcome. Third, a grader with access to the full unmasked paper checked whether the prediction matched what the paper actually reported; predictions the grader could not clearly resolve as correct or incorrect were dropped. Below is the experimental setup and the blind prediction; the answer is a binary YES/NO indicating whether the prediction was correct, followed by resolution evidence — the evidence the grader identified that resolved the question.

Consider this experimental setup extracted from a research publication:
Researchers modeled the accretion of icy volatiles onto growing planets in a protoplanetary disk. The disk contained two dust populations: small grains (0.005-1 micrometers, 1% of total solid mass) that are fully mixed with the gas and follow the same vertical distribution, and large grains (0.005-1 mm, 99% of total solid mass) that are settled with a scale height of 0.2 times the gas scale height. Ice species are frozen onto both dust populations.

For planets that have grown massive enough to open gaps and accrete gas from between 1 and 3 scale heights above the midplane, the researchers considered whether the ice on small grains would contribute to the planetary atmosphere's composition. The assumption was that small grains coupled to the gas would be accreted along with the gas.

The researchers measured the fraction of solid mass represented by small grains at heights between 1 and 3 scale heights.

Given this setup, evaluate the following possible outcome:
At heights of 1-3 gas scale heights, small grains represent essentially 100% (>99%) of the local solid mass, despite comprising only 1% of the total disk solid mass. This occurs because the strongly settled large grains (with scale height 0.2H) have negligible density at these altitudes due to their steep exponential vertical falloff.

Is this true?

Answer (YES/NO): YES